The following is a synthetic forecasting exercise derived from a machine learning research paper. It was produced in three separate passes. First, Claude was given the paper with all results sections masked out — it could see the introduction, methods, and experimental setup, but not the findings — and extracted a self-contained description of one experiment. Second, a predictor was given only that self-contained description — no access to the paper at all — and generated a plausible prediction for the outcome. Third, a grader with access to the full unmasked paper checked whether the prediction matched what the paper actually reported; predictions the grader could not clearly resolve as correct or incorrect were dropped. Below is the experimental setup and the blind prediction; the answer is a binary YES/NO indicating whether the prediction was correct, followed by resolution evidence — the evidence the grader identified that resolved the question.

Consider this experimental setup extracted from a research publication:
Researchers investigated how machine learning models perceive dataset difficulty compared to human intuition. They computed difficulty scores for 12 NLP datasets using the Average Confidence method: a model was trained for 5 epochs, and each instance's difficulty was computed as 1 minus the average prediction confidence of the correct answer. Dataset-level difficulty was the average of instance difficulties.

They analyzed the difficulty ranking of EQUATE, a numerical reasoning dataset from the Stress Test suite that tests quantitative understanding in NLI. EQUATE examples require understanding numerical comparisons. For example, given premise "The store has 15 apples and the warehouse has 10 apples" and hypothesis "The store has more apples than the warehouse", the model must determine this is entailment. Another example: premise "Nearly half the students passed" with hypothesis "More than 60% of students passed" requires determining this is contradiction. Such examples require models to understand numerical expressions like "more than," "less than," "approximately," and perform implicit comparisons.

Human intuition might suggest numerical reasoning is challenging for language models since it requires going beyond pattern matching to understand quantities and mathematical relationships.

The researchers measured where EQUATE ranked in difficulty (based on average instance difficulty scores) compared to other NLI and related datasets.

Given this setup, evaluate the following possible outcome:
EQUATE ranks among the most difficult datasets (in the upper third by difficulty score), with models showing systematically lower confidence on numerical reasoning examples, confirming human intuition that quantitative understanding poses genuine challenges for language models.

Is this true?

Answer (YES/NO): NO